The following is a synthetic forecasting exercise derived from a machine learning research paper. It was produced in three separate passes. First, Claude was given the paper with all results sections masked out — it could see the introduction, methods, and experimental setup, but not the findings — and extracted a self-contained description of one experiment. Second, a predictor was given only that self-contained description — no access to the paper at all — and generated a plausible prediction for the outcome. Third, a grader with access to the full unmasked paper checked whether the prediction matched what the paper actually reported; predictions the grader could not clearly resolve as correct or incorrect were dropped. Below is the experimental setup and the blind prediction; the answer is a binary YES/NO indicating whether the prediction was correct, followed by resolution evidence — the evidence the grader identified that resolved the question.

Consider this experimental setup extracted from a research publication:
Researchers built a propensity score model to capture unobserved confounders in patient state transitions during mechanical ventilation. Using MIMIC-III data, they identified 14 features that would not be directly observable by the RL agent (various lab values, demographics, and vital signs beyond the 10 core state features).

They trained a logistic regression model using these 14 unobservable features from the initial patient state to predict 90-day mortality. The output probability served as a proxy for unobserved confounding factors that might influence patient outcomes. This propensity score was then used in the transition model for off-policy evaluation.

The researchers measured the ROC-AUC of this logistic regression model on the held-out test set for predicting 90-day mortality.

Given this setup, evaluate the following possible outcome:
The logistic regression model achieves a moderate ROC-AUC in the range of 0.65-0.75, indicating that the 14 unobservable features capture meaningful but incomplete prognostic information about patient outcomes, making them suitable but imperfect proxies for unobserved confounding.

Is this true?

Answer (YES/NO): YES